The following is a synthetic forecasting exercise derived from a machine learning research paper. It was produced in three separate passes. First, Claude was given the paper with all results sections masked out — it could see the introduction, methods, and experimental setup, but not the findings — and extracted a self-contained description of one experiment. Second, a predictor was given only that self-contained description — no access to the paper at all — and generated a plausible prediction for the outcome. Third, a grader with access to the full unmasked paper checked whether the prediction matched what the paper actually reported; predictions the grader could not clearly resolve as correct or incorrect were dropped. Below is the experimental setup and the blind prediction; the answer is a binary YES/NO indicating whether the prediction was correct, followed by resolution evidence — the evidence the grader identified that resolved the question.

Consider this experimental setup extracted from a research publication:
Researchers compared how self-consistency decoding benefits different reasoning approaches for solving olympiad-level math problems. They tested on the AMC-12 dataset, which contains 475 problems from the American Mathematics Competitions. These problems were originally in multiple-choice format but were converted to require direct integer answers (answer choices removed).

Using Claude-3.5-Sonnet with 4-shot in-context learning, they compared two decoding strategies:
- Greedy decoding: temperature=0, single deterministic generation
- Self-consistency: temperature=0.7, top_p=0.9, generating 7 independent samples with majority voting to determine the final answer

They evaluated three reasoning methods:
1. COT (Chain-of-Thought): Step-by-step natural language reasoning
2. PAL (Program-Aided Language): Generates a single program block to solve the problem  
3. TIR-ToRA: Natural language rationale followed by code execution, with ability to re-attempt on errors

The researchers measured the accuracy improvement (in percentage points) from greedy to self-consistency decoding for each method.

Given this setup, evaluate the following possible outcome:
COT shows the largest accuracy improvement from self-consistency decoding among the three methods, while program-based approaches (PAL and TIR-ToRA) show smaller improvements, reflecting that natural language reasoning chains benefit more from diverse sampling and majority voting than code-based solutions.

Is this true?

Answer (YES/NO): NO